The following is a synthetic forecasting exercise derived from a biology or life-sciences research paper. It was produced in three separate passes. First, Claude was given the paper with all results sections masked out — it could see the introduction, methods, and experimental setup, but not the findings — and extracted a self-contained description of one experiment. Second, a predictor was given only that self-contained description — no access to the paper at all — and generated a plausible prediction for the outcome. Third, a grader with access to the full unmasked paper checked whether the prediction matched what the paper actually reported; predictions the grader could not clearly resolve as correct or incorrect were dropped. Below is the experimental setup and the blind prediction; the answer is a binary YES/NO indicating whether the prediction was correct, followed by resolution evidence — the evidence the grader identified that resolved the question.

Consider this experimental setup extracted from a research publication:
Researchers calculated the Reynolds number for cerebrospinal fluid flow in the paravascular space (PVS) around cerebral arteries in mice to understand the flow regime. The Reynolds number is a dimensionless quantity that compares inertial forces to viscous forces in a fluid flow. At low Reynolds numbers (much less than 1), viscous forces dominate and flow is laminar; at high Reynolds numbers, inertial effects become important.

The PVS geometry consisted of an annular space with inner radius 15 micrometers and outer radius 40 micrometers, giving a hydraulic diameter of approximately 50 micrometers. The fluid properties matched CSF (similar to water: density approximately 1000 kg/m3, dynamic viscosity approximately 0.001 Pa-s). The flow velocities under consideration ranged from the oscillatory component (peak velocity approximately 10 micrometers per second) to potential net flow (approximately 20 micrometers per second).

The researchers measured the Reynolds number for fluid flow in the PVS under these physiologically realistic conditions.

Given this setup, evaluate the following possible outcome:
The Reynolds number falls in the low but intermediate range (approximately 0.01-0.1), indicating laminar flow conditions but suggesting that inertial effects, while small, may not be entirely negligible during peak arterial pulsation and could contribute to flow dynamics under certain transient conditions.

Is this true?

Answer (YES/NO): NO